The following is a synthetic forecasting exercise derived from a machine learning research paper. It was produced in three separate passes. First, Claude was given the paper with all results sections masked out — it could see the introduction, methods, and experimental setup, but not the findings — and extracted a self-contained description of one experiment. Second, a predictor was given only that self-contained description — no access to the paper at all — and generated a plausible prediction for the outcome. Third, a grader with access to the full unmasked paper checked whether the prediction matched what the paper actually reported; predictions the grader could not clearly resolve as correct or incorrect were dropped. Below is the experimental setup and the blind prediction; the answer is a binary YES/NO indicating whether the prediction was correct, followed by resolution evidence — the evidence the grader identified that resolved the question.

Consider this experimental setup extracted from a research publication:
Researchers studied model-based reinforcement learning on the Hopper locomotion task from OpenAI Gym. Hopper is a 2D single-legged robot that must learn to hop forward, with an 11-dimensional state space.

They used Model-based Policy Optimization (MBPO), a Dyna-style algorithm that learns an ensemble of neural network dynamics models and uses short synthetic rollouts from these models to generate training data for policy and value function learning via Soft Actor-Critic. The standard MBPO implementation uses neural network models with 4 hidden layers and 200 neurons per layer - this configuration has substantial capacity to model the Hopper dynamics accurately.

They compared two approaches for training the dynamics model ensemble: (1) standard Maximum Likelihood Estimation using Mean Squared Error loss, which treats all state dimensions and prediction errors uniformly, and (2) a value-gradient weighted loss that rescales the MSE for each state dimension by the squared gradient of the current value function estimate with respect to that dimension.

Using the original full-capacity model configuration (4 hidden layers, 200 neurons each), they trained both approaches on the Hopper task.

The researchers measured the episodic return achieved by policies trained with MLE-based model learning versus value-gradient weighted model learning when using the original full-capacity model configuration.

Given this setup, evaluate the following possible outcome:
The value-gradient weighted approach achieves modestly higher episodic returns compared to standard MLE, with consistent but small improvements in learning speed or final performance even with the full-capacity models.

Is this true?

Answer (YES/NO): NO